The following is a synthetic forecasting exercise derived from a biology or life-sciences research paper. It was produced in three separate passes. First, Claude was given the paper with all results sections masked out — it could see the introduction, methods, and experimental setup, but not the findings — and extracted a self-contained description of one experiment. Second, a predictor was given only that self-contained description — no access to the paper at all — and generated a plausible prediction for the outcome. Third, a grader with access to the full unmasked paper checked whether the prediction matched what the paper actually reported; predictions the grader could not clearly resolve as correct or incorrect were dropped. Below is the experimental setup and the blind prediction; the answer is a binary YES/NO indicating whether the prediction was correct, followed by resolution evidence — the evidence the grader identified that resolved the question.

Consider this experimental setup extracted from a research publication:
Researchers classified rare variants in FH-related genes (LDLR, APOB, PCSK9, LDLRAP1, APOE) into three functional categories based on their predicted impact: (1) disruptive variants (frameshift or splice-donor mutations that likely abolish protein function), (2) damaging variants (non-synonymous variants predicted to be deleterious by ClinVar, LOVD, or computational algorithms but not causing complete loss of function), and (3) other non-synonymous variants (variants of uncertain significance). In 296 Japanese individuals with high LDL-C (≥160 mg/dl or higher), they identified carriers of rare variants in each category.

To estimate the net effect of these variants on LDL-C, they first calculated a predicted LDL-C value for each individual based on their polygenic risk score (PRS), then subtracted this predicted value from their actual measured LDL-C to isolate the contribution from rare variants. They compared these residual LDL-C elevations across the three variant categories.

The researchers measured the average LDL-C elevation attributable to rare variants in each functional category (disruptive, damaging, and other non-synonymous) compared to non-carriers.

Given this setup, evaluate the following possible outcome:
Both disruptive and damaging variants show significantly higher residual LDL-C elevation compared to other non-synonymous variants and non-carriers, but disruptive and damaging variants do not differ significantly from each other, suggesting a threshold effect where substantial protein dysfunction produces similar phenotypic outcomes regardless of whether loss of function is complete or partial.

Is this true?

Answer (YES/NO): NO